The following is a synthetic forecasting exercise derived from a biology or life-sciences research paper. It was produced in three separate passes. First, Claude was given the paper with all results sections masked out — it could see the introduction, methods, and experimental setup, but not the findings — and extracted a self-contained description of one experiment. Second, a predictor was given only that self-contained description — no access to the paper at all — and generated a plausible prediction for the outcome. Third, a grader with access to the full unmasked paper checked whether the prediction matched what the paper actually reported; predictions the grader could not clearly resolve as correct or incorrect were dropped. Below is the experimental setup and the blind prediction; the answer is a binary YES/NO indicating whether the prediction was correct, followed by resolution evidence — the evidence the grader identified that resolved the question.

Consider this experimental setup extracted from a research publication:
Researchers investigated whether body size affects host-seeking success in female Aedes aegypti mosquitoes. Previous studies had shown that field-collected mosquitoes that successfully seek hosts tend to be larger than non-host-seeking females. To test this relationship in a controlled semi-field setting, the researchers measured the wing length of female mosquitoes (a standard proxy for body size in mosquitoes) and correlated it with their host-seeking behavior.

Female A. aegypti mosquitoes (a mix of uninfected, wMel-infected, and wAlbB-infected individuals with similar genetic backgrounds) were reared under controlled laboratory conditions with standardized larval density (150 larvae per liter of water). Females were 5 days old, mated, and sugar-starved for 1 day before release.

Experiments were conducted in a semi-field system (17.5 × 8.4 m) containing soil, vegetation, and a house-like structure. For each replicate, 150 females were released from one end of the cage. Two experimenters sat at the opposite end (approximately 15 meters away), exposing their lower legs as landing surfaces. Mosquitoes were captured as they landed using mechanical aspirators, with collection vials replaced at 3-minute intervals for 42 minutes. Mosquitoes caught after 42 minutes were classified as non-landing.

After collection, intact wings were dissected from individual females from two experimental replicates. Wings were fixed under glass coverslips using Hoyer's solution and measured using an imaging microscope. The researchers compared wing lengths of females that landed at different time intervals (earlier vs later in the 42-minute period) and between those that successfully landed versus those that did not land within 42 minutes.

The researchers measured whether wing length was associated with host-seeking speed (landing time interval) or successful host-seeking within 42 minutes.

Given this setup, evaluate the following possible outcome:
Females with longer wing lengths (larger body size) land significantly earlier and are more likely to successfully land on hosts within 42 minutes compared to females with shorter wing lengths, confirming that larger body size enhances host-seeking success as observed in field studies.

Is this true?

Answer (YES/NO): NO